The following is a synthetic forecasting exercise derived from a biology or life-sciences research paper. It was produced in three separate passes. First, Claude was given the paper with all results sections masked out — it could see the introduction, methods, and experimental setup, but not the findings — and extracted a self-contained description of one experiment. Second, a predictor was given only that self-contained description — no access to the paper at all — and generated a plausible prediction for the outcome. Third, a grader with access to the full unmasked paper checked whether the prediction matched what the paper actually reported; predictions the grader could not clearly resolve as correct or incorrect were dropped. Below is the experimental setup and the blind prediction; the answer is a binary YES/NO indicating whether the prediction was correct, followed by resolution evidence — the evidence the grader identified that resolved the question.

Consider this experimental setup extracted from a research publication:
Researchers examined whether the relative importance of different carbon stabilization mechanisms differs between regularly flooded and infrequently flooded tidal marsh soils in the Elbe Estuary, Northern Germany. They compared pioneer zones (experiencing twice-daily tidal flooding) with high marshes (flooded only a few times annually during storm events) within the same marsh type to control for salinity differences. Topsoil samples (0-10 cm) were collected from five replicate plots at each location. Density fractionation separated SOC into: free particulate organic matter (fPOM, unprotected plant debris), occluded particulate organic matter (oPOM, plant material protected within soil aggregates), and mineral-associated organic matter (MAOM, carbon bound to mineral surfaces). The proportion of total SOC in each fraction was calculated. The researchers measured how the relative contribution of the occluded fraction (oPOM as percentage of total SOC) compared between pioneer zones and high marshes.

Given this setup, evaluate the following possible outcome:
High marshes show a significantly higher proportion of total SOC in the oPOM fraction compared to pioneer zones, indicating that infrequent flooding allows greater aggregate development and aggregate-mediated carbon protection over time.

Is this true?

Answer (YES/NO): NO